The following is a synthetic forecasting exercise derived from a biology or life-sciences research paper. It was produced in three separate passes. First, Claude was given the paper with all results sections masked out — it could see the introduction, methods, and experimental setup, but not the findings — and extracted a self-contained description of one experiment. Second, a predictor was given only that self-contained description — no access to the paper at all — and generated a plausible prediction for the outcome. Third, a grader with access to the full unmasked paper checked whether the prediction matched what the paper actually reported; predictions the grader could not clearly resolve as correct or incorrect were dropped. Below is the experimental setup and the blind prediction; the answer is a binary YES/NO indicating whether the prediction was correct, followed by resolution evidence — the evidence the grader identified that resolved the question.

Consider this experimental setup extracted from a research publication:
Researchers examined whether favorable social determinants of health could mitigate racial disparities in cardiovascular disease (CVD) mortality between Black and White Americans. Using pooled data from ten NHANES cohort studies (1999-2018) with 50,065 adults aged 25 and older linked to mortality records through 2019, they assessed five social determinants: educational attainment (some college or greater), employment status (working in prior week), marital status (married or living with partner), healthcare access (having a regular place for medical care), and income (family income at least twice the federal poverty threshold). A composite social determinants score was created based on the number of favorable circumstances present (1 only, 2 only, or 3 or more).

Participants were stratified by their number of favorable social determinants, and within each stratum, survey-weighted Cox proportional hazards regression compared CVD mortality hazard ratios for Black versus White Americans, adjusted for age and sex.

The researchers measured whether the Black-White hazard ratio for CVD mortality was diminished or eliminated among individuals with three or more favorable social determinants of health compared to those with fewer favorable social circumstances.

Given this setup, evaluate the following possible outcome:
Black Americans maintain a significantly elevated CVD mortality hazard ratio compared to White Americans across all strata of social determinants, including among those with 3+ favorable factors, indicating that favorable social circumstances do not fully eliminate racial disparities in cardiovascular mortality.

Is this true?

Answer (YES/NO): NO